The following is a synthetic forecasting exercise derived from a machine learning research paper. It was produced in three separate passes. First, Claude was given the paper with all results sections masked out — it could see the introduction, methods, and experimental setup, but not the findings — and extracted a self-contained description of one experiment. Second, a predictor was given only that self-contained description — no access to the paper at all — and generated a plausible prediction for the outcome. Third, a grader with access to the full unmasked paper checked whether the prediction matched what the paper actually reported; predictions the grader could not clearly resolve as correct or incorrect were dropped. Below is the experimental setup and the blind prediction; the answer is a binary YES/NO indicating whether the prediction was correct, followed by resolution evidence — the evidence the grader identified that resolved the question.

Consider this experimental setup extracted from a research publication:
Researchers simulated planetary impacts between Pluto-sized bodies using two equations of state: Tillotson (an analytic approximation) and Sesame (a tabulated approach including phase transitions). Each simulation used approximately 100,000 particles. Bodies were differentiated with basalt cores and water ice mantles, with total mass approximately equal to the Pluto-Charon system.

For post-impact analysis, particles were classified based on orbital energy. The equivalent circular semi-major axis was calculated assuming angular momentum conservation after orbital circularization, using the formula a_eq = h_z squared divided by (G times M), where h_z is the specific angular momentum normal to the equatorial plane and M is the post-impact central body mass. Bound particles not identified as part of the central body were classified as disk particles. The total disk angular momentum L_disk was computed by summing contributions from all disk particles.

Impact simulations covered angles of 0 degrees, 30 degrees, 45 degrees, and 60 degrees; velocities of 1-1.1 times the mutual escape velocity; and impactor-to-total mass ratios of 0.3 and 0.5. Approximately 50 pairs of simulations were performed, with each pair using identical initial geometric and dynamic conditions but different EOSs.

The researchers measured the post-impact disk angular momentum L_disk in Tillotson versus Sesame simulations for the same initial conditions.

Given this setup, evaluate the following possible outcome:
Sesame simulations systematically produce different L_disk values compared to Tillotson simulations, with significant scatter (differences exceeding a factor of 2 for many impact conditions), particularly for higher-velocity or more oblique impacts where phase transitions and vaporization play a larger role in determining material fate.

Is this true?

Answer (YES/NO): NO